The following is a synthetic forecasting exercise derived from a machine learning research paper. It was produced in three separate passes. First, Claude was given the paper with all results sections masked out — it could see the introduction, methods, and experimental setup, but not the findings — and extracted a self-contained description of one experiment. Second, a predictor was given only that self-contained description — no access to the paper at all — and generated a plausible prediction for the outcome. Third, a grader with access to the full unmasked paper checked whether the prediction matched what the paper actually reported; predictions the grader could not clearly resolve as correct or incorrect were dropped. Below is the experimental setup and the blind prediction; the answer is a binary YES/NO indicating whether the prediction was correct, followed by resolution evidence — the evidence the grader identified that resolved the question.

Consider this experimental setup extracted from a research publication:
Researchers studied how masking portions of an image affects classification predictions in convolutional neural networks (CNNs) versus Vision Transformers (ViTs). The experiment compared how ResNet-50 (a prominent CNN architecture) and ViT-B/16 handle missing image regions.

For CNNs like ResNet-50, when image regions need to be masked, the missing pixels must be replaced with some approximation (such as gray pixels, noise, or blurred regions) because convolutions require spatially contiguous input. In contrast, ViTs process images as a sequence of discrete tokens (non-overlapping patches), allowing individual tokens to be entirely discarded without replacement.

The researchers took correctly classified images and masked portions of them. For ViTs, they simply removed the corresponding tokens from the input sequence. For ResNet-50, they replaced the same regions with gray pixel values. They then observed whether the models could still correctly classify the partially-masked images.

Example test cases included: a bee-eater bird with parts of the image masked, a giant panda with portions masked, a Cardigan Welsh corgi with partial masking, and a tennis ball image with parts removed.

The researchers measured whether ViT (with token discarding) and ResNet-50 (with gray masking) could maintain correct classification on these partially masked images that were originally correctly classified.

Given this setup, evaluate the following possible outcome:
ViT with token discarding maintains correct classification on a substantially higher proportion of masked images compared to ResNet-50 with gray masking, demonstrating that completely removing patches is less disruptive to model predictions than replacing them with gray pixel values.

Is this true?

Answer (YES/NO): YES